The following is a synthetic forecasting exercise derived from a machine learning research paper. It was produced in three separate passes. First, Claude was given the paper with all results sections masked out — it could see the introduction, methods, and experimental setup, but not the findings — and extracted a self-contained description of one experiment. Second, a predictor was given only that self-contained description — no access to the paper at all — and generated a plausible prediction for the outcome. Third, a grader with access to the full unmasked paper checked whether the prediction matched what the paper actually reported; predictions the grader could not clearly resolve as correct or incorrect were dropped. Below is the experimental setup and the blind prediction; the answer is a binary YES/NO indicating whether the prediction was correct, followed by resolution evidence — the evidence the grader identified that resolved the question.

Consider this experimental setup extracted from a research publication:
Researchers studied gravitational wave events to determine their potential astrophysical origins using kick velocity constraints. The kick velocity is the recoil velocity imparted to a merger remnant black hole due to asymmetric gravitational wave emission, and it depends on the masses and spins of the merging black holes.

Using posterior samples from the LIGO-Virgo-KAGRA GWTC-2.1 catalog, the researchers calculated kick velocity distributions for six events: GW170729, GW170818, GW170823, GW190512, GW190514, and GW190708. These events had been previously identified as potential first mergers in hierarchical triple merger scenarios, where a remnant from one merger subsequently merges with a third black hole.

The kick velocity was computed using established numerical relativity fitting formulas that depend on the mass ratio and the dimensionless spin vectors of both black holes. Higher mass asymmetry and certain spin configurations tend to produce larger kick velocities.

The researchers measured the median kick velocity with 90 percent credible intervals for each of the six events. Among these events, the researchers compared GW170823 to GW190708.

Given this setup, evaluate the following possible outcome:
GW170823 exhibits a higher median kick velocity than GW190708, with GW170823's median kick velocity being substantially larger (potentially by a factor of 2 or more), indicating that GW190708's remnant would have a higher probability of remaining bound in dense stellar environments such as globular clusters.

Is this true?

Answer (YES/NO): YES